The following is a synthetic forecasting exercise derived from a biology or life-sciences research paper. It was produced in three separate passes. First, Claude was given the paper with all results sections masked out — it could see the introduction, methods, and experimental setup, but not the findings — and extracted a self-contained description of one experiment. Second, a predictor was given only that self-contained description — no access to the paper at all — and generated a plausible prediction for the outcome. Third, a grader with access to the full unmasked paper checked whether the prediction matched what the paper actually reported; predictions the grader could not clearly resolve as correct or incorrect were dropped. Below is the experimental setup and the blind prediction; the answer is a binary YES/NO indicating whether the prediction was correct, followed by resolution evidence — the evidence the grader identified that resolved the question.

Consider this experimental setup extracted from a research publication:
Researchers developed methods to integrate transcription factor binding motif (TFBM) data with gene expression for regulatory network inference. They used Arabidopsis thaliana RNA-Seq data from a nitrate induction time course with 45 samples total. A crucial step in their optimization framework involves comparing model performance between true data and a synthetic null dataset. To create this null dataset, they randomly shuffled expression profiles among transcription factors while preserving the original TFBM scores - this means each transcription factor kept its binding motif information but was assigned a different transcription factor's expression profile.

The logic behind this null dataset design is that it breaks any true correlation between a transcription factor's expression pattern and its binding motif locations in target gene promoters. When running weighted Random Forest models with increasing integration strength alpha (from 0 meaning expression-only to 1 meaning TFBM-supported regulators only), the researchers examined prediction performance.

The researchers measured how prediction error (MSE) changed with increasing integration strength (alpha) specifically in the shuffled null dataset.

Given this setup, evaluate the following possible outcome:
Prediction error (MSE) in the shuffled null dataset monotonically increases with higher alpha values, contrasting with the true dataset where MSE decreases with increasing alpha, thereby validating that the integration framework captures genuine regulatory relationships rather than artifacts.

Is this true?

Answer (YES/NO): NO